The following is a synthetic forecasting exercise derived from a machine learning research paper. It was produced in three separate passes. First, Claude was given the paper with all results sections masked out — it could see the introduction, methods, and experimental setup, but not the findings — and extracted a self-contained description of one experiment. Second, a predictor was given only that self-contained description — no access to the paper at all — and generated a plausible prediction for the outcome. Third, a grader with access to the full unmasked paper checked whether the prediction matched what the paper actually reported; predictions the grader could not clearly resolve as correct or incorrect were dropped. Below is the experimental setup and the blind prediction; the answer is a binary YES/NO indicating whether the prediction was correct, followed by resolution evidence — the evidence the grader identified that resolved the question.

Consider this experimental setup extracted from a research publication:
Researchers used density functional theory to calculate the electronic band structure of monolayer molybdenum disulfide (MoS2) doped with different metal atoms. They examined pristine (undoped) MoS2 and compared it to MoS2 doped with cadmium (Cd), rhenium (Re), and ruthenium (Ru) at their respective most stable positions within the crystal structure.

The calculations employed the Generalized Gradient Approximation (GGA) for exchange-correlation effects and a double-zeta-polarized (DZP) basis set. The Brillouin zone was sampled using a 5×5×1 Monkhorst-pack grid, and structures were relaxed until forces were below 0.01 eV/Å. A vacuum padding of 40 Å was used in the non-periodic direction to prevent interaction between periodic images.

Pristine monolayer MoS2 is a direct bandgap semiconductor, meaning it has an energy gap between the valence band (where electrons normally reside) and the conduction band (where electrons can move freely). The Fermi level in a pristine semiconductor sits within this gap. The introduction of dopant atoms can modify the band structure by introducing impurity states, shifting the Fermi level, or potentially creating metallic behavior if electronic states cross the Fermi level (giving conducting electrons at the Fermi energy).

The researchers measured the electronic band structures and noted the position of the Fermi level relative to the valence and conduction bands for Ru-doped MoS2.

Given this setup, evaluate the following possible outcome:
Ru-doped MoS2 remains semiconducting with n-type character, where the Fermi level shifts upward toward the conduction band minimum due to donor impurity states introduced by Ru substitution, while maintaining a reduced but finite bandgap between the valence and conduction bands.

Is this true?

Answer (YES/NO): NO